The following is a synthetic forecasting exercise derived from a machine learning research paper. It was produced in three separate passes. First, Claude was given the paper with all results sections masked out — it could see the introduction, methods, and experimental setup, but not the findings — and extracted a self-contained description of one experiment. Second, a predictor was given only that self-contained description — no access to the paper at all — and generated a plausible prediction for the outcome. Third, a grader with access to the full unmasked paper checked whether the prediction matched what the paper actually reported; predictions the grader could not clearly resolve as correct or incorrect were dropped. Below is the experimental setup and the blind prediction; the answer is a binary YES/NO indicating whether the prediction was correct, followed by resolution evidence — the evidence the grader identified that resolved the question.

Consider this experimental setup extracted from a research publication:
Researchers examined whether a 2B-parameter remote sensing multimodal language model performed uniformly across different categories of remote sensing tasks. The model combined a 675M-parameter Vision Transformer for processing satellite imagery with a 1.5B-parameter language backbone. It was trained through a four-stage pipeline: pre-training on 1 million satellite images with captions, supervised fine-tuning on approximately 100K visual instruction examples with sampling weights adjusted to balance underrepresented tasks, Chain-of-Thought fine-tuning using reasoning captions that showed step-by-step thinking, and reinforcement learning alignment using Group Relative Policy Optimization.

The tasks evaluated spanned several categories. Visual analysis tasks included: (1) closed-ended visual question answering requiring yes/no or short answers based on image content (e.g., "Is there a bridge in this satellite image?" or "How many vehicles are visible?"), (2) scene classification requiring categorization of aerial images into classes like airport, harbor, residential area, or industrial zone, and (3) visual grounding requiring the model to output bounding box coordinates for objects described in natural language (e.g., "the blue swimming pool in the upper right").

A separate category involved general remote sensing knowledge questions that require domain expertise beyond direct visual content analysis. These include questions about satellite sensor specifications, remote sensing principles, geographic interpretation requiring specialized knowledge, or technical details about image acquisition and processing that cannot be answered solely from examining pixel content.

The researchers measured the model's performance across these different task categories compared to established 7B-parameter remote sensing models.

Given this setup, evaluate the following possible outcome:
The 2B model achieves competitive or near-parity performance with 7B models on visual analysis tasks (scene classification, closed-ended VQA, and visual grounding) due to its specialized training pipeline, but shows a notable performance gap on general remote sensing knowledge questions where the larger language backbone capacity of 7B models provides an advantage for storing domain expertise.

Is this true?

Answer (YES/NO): YES